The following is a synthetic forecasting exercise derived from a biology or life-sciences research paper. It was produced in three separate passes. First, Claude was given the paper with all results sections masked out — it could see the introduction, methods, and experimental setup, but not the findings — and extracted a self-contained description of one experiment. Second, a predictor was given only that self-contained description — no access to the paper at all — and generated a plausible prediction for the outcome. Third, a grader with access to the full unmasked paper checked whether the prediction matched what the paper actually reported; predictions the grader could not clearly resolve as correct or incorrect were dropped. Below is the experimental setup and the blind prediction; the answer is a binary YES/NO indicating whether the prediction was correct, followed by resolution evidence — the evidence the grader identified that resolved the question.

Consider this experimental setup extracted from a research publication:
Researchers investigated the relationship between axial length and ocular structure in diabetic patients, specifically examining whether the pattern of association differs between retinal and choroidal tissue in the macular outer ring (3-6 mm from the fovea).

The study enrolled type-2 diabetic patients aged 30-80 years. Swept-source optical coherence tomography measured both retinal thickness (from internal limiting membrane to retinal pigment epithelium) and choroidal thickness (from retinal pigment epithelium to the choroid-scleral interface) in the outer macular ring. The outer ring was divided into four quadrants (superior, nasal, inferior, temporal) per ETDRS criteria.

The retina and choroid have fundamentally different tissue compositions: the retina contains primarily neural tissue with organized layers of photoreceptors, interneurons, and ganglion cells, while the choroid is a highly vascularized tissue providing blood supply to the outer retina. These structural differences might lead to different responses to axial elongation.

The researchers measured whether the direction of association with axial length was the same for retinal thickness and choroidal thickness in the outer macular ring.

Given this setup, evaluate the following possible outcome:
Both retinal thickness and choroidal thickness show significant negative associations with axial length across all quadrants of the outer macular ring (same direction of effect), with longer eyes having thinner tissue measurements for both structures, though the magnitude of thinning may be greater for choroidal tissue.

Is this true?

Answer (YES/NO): YES